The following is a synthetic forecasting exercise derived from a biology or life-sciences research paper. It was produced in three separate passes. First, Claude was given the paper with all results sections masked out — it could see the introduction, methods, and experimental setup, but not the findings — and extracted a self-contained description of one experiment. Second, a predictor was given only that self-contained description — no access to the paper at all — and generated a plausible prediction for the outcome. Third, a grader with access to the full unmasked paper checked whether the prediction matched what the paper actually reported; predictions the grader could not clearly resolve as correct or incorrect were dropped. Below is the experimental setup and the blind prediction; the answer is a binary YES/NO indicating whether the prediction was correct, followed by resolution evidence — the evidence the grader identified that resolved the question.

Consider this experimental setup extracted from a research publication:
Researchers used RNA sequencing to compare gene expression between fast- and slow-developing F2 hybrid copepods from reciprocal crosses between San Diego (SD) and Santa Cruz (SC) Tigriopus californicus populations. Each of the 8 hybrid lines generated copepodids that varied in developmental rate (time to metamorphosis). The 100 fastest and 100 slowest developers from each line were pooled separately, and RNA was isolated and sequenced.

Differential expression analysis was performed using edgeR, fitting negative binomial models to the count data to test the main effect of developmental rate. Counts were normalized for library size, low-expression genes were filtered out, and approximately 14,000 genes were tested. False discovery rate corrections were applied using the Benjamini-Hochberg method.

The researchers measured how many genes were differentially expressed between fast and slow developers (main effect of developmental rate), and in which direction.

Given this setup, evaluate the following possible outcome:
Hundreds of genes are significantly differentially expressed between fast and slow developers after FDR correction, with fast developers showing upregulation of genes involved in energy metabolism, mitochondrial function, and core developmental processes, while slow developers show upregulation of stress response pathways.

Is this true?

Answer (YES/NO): NO